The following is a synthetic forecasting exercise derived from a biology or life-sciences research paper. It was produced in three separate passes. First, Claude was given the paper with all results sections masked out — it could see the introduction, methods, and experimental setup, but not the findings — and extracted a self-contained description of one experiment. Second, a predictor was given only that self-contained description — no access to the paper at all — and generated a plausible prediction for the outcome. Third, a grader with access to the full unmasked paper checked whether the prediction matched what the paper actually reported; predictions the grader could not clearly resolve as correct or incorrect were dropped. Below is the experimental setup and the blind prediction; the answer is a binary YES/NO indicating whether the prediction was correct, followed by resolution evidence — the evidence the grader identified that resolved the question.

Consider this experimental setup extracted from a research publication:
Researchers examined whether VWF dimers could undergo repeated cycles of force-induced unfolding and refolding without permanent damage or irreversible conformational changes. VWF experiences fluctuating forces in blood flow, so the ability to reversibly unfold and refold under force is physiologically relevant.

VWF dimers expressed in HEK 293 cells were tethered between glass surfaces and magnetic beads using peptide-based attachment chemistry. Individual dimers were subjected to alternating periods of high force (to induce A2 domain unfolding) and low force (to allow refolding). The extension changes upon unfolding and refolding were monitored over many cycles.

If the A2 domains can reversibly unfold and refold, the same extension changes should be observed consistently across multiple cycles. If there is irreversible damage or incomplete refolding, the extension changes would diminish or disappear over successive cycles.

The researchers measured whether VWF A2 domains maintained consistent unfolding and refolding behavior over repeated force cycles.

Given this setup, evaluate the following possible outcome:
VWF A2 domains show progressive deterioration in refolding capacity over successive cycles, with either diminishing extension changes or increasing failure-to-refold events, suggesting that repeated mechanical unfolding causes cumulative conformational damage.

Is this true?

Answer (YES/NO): NO